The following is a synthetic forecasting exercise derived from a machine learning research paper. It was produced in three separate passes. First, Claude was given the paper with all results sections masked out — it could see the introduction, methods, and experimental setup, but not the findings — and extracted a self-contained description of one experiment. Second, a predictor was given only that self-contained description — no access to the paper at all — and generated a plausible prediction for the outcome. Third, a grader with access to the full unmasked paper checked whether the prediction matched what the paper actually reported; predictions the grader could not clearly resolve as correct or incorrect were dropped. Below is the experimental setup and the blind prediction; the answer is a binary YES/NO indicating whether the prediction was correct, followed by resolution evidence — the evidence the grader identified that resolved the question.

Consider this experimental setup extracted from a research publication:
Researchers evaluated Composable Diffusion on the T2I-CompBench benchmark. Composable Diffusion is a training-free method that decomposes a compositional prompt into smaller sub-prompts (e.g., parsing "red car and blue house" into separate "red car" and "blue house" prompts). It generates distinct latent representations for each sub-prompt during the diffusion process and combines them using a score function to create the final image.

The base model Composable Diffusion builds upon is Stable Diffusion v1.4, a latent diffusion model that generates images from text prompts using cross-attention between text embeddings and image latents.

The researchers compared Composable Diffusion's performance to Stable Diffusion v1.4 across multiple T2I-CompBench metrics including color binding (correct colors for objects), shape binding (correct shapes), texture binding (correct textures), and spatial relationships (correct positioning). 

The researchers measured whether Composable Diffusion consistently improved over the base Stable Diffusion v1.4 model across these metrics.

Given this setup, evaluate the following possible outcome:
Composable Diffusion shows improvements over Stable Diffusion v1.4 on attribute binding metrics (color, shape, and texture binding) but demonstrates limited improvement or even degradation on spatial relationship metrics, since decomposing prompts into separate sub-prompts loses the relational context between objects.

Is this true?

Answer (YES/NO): NO